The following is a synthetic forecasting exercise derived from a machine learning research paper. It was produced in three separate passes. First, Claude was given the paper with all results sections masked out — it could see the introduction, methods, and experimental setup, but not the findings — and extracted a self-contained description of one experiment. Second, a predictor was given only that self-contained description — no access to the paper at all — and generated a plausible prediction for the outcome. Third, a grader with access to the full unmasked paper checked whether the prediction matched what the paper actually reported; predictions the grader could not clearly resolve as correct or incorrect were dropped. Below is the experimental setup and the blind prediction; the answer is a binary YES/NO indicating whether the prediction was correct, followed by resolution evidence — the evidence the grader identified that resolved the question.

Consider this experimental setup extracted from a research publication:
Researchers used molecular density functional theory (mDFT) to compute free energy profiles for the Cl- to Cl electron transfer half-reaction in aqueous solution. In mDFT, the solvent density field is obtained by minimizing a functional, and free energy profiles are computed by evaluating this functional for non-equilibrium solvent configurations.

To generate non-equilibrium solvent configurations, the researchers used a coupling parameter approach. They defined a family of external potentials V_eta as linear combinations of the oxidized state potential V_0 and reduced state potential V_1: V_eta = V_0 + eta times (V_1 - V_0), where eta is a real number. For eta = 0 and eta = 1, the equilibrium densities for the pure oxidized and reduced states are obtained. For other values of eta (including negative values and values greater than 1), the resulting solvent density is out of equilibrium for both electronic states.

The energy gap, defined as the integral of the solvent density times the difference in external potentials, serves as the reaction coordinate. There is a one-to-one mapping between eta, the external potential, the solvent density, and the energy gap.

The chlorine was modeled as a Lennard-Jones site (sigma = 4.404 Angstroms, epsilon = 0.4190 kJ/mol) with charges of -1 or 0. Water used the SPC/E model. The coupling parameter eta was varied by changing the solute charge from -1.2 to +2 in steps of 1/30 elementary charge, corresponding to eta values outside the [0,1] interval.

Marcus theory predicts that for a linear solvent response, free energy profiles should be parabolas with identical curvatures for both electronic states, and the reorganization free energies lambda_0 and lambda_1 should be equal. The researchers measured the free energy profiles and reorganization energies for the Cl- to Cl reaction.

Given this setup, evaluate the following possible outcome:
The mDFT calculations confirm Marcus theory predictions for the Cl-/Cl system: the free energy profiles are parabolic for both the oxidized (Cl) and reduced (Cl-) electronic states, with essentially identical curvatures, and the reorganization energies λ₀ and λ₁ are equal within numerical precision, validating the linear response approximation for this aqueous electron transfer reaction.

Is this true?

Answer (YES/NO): NO